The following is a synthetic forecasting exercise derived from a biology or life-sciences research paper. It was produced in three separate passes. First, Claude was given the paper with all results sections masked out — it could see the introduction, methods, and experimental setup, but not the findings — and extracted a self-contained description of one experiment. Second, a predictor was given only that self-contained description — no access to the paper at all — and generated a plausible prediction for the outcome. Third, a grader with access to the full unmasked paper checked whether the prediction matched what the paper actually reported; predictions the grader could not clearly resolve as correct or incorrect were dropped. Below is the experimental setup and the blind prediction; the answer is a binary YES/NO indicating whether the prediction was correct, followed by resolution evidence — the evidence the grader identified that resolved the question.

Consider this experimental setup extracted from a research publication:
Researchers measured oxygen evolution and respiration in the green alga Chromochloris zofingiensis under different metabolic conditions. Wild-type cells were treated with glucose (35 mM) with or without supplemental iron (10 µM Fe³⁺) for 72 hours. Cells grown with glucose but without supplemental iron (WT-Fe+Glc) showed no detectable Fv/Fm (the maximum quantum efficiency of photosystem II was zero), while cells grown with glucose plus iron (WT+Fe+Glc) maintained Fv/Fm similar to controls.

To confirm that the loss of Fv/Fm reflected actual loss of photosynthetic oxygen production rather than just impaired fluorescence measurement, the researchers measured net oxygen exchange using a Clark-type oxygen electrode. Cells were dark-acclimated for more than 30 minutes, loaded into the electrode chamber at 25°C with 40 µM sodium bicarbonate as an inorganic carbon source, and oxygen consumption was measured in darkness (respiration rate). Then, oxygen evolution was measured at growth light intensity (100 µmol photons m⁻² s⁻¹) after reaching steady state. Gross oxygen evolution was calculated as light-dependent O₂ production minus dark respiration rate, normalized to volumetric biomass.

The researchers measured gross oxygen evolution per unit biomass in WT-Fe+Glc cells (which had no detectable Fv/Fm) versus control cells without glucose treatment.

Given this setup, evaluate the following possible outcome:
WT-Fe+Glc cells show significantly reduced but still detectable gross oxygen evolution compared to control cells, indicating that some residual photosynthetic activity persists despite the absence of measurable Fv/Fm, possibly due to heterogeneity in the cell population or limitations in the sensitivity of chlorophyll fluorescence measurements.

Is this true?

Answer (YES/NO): NO